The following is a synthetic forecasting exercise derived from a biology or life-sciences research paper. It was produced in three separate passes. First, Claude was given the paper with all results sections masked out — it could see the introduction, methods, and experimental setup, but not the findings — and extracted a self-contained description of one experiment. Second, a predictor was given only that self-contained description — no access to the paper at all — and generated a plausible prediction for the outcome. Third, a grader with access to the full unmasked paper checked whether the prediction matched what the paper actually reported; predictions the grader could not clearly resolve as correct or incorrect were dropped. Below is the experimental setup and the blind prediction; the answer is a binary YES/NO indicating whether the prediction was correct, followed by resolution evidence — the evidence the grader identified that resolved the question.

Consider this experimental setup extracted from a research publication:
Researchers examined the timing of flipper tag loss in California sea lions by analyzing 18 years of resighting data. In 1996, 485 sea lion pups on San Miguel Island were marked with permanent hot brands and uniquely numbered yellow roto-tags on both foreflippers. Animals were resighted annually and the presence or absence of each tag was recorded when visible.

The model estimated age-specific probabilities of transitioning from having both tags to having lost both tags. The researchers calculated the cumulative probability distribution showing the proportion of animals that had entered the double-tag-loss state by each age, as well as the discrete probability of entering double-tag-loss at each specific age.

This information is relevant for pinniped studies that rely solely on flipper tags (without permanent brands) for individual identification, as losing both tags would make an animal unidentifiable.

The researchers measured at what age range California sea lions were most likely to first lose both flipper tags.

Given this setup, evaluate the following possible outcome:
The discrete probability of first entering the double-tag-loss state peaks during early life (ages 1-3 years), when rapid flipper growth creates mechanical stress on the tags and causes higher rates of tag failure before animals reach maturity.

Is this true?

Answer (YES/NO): NO